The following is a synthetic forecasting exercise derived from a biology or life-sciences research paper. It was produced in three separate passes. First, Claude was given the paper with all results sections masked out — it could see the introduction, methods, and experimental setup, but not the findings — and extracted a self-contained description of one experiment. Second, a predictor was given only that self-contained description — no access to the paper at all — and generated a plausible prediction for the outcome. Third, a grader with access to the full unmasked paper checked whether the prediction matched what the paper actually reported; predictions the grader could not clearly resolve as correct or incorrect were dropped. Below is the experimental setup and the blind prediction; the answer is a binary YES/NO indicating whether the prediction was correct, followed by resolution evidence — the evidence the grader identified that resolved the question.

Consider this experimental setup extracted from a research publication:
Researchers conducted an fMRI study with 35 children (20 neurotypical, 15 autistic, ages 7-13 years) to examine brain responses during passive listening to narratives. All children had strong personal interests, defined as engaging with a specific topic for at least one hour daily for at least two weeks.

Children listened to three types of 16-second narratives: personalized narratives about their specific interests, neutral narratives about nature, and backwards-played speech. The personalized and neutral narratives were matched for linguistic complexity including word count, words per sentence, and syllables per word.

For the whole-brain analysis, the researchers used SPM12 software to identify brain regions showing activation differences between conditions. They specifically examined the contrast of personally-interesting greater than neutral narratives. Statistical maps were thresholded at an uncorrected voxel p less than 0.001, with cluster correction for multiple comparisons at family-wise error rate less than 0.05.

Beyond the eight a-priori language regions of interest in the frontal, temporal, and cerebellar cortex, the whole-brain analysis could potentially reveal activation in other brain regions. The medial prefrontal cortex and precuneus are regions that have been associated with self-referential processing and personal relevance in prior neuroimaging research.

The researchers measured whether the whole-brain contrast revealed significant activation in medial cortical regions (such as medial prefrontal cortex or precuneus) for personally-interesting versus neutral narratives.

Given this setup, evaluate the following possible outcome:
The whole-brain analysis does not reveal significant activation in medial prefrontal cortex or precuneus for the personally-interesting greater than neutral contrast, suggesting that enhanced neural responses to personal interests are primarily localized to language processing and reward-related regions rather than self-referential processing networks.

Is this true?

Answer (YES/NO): NO